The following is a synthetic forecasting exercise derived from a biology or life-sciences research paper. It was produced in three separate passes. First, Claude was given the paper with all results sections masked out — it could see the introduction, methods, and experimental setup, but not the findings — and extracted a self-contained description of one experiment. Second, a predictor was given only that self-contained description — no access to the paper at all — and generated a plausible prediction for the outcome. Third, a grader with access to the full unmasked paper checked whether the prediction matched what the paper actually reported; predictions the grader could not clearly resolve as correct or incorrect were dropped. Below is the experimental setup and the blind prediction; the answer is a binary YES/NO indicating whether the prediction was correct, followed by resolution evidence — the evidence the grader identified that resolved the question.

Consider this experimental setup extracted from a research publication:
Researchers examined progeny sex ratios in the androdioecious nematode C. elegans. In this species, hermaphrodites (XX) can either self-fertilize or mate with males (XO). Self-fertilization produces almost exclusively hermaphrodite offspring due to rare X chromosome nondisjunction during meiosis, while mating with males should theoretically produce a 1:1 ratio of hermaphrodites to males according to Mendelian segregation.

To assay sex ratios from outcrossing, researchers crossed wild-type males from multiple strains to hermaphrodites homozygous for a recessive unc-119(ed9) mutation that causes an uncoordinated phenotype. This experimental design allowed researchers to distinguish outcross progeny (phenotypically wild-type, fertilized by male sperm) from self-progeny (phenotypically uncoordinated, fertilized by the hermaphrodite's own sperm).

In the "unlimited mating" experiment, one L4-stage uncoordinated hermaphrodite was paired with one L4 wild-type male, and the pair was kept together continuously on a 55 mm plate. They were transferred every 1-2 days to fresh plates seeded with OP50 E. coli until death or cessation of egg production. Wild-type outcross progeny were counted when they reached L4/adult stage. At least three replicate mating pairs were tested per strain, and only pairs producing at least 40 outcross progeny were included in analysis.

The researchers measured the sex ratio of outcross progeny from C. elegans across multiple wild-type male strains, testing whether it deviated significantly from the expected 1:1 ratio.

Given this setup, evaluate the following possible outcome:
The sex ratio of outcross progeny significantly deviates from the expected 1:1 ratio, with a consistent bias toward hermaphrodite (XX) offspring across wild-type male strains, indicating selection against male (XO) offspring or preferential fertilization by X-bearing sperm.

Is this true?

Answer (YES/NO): NO